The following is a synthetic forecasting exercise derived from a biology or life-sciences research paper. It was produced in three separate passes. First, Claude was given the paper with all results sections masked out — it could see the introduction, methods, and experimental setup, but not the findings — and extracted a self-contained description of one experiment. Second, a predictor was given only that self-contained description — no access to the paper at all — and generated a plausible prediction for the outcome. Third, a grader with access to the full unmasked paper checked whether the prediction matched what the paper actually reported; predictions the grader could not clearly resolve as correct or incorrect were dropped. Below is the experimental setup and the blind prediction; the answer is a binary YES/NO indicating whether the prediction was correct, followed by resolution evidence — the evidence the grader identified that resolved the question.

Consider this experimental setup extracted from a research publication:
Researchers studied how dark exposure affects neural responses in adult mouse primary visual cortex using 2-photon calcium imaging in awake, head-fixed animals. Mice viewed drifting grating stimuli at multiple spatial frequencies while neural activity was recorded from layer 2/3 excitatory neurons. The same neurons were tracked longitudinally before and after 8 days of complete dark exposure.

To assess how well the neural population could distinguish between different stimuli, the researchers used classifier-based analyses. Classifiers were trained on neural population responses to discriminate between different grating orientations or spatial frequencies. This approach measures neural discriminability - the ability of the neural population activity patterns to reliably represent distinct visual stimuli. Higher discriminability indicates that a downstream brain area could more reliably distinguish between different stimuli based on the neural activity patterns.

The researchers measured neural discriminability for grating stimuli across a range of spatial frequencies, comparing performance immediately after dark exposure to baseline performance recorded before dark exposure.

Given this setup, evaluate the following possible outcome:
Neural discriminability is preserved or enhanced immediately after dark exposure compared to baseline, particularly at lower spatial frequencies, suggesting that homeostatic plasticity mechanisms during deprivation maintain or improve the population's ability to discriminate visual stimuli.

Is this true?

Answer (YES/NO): NO